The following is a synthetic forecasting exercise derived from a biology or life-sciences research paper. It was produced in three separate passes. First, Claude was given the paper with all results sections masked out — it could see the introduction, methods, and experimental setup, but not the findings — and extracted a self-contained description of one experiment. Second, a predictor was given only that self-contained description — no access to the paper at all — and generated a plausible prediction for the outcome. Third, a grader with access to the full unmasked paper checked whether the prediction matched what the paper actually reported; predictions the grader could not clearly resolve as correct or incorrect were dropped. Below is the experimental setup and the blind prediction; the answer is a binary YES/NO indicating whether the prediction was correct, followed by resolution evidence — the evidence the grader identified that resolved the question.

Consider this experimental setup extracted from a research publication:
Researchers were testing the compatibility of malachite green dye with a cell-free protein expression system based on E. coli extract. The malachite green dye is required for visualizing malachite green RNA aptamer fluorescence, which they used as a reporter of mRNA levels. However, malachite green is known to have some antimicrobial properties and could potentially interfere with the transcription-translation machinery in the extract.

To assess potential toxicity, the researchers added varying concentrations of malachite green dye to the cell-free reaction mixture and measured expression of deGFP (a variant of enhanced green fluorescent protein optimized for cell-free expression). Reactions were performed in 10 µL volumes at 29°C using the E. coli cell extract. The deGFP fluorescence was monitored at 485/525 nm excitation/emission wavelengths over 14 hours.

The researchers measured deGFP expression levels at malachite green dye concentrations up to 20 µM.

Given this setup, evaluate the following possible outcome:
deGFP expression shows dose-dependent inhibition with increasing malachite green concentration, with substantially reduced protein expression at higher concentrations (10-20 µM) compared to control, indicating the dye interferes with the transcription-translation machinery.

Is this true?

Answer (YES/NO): NO